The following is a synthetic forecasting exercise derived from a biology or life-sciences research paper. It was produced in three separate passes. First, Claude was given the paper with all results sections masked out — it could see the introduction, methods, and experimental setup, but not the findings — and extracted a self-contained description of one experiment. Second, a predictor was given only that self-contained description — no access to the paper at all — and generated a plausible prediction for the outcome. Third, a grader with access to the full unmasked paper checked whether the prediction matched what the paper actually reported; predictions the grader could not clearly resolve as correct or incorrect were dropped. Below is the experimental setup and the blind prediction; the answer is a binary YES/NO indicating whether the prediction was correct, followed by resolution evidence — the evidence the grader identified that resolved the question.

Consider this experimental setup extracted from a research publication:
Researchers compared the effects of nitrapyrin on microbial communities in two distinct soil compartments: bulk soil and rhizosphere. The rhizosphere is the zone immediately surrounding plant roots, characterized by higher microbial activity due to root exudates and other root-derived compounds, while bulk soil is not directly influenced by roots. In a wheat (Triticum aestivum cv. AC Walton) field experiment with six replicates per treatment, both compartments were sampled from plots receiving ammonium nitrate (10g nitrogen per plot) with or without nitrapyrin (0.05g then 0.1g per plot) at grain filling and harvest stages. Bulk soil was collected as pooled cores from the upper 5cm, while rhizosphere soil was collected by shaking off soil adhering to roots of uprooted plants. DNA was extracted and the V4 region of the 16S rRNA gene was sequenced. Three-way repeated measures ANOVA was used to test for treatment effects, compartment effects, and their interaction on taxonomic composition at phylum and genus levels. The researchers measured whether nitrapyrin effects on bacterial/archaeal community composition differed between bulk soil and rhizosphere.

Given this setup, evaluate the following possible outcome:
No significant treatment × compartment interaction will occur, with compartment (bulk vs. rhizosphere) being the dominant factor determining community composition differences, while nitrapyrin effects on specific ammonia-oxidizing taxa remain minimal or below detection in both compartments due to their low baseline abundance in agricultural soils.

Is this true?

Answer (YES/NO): NO